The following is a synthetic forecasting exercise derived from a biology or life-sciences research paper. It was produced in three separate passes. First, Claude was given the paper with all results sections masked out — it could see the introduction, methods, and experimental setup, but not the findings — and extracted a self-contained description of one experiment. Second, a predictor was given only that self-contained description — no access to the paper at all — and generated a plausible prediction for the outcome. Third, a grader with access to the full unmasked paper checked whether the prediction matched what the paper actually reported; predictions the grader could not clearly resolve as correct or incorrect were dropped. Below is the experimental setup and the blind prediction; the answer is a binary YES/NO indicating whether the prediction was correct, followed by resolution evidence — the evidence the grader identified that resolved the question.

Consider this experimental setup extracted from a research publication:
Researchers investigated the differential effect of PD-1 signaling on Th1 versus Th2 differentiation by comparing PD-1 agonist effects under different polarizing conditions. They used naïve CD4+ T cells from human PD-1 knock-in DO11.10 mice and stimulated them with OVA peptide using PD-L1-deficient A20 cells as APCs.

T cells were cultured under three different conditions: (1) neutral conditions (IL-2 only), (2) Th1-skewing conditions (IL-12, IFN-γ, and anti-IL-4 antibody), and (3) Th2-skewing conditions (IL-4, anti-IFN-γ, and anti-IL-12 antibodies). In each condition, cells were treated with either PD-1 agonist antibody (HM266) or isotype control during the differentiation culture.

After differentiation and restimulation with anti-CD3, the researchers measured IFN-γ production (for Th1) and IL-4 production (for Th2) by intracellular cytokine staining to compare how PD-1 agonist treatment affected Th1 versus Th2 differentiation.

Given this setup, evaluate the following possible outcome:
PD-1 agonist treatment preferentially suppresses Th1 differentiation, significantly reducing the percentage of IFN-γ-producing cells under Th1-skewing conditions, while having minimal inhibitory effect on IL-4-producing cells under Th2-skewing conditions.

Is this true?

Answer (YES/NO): NO